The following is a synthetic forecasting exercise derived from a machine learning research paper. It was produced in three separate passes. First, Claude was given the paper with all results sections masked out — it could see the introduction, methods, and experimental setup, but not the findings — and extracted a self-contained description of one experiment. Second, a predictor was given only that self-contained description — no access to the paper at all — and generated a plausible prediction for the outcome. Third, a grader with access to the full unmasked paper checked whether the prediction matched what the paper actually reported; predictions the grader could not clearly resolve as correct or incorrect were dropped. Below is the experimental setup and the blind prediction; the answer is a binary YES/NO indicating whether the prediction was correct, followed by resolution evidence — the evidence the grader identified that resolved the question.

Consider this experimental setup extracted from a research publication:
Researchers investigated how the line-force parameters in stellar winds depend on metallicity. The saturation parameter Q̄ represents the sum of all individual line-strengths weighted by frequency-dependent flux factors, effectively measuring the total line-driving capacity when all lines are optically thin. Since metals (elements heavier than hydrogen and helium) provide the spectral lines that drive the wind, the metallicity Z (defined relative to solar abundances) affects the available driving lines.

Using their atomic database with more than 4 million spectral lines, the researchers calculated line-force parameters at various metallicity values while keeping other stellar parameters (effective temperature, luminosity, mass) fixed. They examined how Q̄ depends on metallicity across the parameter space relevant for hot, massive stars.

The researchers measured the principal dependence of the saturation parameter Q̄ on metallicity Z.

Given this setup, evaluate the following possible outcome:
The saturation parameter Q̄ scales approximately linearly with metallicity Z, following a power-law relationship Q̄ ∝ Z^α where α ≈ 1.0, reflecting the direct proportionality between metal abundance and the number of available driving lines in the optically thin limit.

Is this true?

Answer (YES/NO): YES